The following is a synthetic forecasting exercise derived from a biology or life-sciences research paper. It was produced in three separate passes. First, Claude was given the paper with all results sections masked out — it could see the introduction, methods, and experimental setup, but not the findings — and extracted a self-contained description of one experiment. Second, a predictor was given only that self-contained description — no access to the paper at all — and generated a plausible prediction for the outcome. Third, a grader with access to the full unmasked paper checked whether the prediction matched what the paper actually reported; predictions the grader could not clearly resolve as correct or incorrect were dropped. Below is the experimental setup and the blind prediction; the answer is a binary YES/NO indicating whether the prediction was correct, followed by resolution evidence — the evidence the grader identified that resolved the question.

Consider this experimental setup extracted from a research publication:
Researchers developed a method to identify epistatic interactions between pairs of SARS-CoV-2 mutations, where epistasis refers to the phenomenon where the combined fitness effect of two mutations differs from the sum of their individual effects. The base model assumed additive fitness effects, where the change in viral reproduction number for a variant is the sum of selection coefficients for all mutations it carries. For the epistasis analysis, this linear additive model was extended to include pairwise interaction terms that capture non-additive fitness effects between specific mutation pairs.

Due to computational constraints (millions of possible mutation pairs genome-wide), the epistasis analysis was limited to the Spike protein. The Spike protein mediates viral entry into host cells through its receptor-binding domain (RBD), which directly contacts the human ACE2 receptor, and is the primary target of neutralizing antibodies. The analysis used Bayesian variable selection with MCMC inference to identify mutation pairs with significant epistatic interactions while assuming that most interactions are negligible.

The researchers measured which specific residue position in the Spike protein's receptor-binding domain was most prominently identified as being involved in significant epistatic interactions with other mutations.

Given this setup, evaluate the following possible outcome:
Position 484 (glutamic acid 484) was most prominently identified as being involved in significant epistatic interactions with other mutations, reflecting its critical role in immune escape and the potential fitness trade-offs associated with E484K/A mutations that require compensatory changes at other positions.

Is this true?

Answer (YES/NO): NO